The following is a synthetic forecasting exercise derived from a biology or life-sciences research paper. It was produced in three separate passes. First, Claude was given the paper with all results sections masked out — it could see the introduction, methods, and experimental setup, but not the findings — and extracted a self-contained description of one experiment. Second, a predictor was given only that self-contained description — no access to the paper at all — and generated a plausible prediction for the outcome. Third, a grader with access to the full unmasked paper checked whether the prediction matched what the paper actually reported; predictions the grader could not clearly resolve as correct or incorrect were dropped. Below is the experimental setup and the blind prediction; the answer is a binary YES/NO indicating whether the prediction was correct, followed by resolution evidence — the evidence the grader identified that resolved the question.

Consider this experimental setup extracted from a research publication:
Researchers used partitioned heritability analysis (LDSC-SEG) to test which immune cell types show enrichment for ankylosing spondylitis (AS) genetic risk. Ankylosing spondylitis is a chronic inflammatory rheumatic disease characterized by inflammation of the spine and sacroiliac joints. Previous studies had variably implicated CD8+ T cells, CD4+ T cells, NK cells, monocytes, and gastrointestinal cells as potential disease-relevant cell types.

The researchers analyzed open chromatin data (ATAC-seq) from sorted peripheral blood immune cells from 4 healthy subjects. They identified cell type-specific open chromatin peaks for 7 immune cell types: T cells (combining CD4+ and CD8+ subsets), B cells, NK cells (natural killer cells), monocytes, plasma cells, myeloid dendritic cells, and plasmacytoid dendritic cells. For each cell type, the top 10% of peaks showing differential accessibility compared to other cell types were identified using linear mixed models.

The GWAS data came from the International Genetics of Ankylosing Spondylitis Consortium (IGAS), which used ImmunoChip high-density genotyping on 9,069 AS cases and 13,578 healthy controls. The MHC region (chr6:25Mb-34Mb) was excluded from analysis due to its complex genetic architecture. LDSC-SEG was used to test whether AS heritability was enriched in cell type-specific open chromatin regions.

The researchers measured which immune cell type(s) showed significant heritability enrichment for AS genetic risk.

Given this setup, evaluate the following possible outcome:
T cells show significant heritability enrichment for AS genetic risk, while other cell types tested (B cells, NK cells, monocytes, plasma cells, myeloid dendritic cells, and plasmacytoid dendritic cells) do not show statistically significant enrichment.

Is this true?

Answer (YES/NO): NO